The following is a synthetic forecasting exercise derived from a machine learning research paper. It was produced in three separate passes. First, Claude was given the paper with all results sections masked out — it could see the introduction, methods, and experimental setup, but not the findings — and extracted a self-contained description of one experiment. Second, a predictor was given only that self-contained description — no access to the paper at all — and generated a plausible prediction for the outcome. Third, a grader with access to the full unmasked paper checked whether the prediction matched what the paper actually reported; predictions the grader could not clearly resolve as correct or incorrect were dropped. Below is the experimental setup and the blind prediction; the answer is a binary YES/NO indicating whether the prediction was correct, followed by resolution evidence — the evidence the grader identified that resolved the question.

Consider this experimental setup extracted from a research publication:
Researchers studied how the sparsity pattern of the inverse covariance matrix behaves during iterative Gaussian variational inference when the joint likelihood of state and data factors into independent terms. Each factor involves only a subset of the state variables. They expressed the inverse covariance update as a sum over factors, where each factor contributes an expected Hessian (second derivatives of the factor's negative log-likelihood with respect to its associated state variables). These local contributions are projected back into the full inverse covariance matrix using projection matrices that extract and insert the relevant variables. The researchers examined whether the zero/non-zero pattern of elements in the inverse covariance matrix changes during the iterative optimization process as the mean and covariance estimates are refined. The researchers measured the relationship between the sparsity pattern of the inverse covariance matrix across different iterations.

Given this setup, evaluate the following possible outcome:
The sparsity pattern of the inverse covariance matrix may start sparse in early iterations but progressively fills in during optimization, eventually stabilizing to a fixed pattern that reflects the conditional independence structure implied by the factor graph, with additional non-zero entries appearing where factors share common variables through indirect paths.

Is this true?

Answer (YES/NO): NO